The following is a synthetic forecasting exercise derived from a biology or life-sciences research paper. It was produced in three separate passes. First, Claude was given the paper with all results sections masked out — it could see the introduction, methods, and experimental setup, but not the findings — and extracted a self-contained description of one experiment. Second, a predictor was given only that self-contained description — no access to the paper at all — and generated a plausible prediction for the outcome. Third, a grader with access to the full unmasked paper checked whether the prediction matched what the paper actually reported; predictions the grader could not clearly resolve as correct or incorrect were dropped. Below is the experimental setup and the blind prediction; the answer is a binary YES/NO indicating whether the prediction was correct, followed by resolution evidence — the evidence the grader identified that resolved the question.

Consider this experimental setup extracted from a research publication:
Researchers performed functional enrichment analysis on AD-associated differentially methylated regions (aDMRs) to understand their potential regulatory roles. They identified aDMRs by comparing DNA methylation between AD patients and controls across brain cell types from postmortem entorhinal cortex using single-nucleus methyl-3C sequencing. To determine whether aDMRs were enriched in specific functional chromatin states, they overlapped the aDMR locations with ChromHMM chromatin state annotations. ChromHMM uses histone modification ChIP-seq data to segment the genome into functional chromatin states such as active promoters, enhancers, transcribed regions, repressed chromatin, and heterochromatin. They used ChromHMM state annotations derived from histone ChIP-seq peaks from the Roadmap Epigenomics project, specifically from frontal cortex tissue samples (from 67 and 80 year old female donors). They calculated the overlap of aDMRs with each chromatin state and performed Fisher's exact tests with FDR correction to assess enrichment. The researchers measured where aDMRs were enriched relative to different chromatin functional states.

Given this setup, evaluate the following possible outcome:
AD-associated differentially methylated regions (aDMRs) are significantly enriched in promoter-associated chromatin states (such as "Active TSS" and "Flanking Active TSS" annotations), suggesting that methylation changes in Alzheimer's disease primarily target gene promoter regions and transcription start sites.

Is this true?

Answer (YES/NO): NO